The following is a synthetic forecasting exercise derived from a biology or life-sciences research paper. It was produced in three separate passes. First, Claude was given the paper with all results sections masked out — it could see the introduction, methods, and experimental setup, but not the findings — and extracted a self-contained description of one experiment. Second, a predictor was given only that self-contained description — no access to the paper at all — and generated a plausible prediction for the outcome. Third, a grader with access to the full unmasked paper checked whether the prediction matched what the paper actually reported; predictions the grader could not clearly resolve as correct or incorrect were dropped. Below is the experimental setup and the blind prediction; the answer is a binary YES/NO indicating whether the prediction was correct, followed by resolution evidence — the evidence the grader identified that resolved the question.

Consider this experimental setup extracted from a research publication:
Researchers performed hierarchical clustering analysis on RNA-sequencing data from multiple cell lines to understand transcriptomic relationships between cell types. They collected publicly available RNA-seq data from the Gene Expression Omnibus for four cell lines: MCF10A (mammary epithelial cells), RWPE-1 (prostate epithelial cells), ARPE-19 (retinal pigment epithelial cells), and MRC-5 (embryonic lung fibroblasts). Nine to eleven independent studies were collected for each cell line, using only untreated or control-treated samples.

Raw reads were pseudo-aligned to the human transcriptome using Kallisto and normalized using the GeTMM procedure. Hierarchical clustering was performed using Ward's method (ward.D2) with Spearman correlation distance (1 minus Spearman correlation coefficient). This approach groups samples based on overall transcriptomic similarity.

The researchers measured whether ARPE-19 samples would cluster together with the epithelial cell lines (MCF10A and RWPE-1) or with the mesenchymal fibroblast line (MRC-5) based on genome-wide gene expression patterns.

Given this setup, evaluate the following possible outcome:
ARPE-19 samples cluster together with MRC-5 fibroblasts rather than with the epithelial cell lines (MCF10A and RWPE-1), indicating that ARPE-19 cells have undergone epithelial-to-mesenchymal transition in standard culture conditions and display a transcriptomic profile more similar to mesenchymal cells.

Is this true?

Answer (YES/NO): YES